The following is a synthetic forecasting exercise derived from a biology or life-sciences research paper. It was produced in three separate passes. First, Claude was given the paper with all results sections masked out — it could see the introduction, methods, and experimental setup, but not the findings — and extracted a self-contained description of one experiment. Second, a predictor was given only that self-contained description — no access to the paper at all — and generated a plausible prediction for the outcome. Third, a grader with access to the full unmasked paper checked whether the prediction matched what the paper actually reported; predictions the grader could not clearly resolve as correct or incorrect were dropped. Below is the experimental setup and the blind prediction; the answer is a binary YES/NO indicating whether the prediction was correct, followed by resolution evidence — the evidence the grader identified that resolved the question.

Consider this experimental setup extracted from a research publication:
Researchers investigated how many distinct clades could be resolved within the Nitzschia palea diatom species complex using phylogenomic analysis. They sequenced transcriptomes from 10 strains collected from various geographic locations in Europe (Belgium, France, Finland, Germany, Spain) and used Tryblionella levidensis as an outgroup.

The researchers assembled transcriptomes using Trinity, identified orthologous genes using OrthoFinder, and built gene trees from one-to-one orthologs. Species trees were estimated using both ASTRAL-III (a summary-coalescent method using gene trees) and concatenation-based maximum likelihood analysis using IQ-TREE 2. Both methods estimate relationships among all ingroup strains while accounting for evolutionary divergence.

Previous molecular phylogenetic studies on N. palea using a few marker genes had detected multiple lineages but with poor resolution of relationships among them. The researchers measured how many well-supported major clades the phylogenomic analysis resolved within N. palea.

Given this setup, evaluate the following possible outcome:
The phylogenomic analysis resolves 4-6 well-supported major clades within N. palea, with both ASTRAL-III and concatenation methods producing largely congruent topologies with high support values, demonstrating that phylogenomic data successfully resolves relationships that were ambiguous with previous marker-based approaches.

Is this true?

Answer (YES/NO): NO